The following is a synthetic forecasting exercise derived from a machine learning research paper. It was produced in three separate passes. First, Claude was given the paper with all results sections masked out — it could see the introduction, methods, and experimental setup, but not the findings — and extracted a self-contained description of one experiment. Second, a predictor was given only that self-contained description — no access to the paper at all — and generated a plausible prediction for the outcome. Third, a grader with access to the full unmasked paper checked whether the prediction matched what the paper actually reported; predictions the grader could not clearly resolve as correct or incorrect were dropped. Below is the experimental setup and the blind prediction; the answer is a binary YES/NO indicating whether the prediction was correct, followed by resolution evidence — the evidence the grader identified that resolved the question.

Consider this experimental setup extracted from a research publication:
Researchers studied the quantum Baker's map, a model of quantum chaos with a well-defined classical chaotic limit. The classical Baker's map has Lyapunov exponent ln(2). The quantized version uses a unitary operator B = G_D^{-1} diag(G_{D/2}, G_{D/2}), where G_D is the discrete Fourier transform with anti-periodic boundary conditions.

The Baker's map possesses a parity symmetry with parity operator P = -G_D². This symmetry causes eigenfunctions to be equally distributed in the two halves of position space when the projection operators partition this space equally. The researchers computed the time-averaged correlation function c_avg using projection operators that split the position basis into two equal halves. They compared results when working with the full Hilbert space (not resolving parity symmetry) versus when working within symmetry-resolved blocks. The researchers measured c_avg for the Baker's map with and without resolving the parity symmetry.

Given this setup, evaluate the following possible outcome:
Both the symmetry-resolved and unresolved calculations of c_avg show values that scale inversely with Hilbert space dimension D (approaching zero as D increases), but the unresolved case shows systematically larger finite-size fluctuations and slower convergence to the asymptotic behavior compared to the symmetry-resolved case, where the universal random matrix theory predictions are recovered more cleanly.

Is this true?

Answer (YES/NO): NO